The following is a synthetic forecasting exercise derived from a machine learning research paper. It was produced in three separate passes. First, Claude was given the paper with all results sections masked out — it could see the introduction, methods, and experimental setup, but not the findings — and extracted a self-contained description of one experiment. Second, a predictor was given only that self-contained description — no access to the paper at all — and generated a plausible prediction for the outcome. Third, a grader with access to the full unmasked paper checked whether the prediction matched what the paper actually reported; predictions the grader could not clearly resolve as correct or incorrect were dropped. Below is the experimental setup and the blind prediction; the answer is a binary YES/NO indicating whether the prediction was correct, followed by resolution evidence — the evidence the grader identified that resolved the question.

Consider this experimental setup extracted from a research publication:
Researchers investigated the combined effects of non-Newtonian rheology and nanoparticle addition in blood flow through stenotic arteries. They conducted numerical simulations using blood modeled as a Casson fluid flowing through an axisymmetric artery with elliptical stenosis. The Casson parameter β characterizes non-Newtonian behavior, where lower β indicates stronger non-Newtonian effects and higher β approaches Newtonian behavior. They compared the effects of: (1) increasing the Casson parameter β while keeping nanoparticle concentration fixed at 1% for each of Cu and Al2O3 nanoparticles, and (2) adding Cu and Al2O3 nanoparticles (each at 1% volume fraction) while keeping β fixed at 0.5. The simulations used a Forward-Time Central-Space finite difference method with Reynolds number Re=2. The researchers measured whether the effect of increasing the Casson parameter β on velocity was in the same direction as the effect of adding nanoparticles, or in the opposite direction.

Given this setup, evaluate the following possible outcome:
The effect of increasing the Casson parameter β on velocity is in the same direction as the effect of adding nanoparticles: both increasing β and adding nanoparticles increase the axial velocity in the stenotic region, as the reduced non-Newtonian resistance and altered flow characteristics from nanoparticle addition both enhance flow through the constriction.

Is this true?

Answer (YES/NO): NO